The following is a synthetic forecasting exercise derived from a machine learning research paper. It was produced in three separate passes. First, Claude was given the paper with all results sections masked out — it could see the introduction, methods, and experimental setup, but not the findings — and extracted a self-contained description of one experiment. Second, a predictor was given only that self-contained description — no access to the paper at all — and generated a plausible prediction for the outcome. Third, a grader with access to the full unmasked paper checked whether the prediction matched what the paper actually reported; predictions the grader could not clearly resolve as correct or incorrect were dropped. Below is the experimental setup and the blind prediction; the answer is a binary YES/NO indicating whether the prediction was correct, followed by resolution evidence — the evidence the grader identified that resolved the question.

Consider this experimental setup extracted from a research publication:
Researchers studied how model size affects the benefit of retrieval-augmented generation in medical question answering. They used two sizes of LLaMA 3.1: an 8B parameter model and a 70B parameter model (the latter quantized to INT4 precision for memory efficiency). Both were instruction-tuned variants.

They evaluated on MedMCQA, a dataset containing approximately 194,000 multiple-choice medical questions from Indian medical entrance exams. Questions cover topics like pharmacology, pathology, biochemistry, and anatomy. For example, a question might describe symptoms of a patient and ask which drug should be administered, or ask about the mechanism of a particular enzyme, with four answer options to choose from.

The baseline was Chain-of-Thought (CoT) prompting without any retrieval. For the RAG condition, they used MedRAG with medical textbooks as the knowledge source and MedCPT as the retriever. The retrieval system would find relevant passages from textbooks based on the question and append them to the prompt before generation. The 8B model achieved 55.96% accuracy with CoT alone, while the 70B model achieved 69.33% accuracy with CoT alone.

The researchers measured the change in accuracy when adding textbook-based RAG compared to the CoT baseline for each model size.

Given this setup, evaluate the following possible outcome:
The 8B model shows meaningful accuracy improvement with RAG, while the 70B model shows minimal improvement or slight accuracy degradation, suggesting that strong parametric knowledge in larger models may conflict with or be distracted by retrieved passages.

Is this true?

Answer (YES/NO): NO